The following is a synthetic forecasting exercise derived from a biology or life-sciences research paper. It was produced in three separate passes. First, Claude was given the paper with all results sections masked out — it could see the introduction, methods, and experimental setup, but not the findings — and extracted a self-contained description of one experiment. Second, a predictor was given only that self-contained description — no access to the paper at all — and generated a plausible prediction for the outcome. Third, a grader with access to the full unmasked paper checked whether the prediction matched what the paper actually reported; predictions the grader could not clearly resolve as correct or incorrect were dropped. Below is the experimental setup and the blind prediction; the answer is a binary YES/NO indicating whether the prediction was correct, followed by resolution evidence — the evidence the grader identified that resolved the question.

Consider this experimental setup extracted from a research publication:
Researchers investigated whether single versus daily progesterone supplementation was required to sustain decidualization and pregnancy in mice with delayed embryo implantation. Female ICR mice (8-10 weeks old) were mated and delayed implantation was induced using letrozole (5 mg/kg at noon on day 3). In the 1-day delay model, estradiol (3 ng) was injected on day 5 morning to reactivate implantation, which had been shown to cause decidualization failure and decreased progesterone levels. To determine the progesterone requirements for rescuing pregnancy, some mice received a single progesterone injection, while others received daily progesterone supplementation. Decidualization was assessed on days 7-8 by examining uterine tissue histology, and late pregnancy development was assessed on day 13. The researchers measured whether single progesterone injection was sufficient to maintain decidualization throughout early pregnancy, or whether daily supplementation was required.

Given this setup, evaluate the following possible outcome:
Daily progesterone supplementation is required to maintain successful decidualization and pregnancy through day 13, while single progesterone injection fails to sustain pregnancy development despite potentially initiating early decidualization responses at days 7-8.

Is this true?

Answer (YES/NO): YES